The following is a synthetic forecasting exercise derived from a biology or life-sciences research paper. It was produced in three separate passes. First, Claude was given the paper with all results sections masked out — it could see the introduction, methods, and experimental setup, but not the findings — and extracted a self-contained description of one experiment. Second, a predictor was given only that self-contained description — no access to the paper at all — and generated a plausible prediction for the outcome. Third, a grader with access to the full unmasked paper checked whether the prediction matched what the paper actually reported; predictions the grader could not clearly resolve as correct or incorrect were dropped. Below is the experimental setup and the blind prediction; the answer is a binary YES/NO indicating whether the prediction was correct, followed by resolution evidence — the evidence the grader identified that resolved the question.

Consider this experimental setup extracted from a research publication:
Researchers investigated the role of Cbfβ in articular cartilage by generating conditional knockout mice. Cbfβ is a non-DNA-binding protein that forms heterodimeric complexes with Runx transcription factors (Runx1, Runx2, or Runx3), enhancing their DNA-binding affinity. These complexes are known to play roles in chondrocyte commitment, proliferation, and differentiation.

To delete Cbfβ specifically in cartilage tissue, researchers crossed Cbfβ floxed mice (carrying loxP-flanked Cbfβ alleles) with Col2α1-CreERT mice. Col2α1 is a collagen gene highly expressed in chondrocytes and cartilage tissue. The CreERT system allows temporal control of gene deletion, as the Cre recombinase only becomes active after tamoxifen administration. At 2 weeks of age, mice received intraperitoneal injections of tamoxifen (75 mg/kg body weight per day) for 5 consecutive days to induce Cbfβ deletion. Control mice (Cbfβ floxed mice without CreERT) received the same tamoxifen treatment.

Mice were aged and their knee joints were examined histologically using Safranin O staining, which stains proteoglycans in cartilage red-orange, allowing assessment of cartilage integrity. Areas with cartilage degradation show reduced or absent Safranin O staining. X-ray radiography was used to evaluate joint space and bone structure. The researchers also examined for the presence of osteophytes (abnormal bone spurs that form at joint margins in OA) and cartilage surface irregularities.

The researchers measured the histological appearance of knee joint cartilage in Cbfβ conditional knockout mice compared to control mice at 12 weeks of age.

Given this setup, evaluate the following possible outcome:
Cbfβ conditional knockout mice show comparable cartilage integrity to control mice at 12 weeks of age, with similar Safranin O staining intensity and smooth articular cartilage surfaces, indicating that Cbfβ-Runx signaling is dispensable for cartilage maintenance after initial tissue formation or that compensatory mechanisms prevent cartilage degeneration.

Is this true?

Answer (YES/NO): NO